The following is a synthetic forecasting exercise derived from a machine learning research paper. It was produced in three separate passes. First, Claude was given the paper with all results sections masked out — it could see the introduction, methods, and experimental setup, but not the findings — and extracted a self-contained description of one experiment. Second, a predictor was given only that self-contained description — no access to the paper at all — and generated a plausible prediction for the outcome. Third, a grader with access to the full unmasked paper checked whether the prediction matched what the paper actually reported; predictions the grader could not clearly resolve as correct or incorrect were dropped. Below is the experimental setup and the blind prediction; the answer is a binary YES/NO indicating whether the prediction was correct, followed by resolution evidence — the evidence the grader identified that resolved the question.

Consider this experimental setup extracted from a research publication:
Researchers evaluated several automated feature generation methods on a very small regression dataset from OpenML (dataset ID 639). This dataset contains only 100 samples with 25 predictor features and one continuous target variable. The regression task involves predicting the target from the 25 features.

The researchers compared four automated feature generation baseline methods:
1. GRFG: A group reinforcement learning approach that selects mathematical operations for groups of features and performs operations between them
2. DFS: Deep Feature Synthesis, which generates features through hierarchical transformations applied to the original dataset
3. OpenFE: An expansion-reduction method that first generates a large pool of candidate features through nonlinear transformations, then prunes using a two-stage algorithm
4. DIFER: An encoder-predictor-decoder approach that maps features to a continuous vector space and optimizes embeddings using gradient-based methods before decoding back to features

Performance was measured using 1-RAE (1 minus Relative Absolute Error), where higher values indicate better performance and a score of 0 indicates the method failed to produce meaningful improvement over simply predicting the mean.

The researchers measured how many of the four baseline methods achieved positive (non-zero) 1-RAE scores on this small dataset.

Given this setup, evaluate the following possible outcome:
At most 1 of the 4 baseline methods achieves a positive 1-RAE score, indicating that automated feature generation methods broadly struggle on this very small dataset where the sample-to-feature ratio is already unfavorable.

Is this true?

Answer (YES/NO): YES